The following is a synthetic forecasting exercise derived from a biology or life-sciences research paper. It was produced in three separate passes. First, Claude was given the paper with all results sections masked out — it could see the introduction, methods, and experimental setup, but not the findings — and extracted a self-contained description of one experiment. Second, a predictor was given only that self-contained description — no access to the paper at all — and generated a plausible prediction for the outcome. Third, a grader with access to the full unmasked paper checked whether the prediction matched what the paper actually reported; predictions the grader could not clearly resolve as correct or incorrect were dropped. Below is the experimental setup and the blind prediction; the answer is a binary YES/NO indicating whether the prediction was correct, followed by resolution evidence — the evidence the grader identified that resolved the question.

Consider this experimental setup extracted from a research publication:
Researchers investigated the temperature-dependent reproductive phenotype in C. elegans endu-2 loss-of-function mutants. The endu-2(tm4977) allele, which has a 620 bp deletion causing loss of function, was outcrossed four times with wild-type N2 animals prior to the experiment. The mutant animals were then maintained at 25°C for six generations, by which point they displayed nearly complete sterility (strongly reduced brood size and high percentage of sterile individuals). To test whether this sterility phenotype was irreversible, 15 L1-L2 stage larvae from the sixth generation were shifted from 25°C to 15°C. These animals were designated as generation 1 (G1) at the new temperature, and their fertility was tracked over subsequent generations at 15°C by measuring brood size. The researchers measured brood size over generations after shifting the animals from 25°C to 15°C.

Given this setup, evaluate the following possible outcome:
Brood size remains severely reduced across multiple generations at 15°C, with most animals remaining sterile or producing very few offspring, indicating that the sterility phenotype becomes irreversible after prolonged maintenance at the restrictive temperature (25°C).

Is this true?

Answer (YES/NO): NO